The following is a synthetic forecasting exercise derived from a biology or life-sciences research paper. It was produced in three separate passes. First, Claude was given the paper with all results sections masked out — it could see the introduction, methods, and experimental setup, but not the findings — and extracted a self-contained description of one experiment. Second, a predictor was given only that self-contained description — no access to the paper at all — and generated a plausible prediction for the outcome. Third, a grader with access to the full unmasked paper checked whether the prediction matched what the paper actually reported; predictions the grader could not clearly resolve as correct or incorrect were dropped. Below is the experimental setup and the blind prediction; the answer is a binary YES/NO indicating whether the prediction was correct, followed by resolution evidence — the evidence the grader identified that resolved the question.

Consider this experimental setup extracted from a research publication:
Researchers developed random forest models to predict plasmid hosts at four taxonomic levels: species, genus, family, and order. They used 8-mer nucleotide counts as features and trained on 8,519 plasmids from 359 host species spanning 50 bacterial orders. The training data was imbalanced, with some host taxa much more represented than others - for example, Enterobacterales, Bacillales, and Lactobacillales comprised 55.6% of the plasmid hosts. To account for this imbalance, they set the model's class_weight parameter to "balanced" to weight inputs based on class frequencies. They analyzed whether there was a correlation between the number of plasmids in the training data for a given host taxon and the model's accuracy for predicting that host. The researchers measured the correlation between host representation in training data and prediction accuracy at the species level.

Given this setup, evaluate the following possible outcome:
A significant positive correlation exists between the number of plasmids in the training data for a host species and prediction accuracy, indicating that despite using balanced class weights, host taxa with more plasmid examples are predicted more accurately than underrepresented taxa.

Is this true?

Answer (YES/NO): YES